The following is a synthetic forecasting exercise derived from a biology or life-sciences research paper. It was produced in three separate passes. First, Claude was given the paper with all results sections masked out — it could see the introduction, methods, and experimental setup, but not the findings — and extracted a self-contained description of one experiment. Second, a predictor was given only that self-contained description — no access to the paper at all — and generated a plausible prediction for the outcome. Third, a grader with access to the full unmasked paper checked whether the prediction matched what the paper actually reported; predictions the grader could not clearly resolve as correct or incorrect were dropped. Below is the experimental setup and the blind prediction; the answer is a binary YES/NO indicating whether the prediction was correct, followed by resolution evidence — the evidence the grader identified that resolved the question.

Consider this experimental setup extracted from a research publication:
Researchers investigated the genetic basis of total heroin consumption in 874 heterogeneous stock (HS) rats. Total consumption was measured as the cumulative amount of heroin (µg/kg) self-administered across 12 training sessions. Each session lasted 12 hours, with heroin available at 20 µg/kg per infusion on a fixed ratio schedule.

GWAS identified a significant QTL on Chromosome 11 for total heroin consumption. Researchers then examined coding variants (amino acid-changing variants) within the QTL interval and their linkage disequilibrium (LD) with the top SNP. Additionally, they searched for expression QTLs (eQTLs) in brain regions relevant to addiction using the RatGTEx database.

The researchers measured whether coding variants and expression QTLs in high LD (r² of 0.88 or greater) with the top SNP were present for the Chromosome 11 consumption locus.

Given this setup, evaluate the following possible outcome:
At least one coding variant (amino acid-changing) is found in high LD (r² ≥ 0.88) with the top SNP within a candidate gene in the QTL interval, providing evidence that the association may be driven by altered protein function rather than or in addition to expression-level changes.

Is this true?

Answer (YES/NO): YES